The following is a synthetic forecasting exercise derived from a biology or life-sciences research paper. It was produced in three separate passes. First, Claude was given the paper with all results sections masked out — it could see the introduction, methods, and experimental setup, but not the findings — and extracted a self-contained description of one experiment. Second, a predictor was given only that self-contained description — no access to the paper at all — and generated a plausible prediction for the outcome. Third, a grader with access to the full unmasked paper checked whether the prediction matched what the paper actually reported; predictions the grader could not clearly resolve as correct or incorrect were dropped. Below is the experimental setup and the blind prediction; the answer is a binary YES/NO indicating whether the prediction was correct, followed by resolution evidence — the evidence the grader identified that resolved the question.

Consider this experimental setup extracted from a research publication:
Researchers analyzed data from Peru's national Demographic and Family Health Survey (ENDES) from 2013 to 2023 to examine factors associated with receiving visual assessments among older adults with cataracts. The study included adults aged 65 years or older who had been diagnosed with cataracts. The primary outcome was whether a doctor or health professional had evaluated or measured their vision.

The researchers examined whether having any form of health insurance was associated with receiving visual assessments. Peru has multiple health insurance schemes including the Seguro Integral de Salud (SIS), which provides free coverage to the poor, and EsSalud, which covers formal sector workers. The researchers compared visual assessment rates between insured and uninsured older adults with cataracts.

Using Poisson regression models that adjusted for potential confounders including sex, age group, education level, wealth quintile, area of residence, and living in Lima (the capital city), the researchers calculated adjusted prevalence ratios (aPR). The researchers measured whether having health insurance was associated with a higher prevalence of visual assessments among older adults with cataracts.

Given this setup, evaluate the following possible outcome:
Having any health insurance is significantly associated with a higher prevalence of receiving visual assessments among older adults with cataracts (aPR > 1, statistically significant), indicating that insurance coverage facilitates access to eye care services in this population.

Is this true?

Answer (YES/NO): NO